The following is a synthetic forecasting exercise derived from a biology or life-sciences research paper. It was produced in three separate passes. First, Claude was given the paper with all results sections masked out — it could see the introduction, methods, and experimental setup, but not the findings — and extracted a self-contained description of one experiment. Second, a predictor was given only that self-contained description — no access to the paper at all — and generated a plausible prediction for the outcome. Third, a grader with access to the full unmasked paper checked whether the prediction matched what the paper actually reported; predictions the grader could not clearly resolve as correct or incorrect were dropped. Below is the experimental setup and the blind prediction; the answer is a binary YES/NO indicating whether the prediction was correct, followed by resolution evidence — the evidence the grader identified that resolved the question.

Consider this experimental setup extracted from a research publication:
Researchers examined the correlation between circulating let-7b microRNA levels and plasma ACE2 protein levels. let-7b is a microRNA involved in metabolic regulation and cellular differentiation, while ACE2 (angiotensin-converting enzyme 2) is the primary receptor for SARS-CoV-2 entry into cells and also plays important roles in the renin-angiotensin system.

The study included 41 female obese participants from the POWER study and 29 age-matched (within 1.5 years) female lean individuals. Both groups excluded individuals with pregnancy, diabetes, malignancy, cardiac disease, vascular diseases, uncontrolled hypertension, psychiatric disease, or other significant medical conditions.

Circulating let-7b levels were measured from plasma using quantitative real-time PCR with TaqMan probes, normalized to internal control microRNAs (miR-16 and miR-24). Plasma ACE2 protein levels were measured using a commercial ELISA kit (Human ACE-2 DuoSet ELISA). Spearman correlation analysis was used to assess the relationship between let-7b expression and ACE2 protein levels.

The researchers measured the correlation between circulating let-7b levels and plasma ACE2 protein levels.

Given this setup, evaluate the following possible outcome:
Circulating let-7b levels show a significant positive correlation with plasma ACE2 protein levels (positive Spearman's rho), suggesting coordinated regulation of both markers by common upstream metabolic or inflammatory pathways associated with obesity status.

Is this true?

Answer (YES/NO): NO